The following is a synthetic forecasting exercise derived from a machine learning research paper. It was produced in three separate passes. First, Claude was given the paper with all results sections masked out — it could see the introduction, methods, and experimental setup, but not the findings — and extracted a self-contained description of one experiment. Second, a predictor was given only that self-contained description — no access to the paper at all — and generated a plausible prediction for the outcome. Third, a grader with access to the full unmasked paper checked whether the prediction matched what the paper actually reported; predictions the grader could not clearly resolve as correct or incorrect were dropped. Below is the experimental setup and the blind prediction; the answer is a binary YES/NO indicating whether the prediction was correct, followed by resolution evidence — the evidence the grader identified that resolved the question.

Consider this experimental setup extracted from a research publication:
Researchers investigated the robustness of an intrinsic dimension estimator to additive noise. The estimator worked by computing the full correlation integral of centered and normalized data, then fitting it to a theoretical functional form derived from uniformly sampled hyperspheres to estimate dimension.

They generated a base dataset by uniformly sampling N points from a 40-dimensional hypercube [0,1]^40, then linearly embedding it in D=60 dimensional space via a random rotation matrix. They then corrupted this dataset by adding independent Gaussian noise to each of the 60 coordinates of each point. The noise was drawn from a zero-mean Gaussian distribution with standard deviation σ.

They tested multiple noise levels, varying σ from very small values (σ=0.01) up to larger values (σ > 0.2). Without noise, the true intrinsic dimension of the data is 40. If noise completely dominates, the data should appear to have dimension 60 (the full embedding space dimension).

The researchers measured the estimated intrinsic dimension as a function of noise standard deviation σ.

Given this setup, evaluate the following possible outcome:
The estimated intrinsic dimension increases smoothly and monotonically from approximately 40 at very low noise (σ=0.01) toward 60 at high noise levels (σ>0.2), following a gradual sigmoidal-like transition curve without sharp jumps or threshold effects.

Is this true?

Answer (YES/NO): NO